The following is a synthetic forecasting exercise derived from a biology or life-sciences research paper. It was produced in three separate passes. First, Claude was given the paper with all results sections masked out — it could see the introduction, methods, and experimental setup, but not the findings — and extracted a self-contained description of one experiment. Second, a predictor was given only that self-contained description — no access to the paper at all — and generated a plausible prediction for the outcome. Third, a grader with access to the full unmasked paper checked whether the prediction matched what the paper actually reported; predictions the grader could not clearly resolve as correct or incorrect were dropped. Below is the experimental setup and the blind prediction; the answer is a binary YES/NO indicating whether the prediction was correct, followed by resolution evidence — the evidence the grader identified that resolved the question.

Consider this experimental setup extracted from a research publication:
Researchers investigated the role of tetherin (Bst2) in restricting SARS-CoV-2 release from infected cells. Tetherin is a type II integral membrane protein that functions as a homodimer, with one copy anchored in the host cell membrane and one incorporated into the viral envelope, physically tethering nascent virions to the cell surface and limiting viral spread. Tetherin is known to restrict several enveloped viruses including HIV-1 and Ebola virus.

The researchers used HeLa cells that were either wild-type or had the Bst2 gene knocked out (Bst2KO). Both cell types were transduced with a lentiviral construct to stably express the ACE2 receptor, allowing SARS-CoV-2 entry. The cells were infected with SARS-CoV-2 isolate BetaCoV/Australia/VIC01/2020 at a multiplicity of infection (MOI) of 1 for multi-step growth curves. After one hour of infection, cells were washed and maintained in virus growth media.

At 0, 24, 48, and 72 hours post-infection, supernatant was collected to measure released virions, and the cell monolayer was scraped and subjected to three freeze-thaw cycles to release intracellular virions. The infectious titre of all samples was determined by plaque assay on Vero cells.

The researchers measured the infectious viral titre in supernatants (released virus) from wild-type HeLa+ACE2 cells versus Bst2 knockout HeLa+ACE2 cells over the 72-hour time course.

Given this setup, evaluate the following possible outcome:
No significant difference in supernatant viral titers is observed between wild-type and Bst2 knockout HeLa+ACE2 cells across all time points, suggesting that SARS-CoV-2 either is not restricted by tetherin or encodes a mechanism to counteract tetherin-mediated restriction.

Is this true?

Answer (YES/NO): NO